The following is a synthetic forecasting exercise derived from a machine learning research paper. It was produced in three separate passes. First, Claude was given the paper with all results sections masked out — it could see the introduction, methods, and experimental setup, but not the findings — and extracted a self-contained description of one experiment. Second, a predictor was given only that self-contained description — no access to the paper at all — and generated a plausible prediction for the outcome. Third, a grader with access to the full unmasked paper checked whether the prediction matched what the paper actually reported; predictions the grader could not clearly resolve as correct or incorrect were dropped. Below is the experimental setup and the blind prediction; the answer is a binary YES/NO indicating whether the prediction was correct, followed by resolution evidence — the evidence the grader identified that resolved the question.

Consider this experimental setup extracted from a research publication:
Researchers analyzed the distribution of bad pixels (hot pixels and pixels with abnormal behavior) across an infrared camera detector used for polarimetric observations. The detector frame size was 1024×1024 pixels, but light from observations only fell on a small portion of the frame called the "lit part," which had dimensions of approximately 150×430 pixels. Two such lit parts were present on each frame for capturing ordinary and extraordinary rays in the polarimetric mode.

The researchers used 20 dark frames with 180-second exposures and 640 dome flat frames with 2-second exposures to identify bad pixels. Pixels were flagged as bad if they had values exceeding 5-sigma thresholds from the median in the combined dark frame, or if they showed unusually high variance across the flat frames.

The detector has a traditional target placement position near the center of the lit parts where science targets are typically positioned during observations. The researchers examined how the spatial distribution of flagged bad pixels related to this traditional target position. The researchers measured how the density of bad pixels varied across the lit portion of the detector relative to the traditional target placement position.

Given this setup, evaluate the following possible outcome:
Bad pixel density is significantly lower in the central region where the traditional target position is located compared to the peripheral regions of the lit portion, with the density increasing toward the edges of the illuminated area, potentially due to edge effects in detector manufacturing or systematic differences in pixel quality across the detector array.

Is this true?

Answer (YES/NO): YES